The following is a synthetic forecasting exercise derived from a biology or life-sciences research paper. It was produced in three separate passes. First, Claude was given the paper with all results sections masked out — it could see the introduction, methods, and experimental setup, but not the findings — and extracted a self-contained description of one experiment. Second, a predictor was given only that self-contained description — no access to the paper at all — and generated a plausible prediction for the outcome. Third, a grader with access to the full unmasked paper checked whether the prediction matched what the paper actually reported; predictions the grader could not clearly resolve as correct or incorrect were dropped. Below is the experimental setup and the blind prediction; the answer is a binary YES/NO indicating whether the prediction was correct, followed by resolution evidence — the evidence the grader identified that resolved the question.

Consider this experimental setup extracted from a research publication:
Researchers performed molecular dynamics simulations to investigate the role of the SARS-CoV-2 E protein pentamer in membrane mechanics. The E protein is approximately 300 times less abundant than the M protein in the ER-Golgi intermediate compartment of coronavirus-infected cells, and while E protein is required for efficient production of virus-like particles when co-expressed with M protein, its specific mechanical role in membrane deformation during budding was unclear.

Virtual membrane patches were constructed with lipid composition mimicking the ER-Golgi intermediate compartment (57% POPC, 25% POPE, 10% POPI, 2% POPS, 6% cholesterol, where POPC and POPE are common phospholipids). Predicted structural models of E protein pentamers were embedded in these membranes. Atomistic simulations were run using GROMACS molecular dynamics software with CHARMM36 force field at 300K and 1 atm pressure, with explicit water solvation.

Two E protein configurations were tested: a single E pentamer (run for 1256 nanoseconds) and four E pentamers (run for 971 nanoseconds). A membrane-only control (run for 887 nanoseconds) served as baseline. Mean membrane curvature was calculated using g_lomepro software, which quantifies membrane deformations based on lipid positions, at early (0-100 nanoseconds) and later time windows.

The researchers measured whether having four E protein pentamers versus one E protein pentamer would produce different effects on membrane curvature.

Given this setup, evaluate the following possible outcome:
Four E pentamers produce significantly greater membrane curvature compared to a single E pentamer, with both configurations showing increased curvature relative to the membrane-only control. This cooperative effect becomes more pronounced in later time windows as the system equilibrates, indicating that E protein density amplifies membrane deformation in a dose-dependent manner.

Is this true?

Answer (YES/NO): NO